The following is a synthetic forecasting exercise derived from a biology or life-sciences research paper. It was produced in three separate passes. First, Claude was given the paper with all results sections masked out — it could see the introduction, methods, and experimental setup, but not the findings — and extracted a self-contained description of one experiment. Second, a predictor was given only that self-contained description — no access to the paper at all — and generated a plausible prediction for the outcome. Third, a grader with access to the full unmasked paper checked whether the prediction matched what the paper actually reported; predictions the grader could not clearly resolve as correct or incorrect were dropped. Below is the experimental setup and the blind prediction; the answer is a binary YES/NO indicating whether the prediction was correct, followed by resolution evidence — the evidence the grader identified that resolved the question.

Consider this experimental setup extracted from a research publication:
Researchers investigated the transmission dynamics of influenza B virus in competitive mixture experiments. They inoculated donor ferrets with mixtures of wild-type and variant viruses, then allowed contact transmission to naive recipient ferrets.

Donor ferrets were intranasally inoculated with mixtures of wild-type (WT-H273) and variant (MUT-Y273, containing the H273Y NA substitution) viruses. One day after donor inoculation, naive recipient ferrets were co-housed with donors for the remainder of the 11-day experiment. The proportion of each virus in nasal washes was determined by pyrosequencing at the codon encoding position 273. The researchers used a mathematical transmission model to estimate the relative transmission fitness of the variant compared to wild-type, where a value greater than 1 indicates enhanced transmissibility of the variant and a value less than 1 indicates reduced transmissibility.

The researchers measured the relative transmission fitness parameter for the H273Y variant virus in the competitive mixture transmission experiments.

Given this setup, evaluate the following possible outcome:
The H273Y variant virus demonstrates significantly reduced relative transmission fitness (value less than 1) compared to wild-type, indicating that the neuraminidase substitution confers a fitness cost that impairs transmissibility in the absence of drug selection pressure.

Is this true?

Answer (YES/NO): NO